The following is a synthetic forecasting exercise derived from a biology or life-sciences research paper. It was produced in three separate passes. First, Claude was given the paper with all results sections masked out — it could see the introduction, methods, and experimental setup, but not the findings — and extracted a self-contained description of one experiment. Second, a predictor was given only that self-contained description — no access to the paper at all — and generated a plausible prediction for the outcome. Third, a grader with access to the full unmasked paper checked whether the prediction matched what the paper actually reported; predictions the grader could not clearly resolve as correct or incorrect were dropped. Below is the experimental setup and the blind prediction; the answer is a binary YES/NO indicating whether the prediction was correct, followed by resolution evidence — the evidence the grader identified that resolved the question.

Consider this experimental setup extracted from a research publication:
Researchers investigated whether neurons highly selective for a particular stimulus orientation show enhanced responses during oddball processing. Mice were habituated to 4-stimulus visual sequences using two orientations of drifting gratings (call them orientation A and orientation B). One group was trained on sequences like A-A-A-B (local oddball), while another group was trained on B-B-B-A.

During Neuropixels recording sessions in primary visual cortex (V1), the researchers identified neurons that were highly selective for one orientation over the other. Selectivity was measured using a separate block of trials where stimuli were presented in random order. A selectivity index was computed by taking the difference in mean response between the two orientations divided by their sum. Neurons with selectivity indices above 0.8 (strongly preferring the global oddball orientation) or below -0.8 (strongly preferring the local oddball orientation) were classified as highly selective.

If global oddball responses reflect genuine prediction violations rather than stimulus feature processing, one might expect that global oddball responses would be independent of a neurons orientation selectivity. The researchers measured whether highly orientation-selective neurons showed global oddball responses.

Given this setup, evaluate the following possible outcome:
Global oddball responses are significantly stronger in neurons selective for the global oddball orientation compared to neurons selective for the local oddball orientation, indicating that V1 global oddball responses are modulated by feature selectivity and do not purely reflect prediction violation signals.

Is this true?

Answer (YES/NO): NO